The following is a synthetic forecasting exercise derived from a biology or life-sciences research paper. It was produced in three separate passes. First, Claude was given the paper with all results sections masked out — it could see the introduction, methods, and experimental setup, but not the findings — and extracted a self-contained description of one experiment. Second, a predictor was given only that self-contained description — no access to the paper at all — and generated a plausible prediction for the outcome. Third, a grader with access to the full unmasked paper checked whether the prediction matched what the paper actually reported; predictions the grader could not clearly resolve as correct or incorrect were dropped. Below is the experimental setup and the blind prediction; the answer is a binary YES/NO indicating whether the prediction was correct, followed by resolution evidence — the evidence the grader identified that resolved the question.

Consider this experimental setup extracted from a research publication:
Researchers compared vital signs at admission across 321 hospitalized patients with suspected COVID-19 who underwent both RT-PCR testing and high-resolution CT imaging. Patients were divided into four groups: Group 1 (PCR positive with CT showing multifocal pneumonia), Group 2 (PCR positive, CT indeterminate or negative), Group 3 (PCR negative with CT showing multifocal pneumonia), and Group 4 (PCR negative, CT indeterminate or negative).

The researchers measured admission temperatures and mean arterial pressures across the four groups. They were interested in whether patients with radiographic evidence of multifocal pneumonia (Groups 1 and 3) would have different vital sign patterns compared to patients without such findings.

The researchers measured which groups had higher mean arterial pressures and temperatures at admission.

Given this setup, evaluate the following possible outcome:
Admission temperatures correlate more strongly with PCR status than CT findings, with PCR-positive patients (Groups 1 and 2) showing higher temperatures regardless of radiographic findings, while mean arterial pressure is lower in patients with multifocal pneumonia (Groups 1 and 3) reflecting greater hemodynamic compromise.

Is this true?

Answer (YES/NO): NO